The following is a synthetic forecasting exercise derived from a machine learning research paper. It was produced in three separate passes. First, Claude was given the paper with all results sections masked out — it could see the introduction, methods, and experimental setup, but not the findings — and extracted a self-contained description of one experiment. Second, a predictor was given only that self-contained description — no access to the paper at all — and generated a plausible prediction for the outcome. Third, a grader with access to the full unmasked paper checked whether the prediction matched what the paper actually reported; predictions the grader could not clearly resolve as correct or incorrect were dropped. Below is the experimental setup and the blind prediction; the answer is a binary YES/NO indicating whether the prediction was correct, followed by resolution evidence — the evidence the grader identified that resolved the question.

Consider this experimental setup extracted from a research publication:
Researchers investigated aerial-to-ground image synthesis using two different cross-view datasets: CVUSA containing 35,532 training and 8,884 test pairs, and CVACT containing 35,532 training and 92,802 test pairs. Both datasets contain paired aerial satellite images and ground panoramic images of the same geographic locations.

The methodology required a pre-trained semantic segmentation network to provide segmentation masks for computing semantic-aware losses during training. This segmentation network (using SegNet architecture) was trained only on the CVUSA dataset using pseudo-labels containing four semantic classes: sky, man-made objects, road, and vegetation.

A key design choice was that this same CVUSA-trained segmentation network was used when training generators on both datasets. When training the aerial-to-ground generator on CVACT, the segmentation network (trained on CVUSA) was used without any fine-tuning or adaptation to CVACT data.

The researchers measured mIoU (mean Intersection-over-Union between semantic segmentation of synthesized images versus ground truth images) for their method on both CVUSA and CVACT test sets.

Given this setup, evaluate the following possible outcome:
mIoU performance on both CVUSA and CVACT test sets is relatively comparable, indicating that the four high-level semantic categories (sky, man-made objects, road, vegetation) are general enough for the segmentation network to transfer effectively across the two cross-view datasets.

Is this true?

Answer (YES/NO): YES